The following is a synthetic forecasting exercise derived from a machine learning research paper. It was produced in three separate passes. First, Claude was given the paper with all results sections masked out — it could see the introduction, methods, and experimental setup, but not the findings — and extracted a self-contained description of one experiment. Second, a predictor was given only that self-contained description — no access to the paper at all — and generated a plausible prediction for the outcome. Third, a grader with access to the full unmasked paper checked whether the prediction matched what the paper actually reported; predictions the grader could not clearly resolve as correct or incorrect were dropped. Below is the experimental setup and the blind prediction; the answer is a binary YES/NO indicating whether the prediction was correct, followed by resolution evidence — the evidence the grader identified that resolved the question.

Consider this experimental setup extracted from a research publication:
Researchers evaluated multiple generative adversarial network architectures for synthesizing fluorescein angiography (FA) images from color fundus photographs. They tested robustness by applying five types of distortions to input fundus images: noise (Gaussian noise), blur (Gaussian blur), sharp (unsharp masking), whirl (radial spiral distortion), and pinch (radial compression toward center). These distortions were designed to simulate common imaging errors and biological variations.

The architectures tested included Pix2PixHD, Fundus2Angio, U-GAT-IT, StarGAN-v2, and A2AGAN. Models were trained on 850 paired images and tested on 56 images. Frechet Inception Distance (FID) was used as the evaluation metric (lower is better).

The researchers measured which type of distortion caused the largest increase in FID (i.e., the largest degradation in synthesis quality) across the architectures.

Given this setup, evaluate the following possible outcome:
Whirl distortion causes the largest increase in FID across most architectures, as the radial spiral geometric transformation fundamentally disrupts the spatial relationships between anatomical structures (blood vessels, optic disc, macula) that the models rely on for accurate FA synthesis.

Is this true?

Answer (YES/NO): YES